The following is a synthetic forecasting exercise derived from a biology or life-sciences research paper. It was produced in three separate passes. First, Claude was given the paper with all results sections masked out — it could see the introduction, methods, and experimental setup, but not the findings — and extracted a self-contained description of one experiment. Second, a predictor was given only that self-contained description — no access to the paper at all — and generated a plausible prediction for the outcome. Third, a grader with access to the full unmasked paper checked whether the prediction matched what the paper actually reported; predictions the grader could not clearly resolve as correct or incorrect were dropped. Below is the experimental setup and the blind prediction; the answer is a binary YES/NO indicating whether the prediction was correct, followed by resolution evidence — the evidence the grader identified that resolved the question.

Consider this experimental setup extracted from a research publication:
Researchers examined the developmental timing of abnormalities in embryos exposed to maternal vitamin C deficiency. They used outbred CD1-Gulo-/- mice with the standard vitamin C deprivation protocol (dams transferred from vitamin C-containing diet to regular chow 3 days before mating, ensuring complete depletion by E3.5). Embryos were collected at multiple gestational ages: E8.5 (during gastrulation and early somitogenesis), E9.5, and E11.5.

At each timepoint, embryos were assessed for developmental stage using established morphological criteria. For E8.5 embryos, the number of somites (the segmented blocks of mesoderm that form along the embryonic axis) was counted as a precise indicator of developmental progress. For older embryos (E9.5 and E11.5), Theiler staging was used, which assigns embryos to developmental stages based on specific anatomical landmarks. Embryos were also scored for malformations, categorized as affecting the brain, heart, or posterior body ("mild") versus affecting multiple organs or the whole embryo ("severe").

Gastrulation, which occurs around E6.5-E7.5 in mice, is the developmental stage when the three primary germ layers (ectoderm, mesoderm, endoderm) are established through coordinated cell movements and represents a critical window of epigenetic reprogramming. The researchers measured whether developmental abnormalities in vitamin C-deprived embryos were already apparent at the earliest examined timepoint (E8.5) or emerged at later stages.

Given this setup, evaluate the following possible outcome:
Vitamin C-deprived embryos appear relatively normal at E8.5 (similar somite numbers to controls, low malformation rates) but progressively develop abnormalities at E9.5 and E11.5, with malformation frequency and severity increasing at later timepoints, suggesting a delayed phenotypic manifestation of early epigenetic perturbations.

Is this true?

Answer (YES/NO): NO